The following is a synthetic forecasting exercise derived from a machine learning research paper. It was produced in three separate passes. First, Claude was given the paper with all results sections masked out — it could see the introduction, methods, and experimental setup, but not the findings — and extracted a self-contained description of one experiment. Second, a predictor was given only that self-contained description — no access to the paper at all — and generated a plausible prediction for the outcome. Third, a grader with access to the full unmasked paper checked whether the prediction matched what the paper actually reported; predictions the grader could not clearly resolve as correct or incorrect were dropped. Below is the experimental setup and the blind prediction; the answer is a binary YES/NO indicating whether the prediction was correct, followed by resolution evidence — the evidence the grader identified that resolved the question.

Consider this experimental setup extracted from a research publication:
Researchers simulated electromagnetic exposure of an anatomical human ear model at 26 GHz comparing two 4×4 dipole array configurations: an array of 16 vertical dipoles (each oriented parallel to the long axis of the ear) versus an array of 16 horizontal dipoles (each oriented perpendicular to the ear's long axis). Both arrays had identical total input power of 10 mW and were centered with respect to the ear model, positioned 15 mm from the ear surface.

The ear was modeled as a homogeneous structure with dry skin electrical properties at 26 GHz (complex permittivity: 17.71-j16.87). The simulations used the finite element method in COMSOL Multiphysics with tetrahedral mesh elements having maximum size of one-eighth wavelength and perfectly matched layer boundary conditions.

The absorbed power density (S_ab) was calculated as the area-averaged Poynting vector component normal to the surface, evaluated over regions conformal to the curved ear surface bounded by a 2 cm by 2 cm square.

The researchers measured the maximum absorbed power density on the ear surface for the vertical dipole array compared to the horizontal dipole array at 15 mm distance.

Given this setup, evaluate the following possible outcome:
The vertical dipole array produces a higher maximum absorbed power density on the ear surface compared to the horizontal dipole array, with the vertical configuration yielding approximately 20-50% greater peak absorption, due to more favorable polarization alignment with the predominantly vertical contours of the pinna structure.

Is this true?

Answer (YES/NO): NO